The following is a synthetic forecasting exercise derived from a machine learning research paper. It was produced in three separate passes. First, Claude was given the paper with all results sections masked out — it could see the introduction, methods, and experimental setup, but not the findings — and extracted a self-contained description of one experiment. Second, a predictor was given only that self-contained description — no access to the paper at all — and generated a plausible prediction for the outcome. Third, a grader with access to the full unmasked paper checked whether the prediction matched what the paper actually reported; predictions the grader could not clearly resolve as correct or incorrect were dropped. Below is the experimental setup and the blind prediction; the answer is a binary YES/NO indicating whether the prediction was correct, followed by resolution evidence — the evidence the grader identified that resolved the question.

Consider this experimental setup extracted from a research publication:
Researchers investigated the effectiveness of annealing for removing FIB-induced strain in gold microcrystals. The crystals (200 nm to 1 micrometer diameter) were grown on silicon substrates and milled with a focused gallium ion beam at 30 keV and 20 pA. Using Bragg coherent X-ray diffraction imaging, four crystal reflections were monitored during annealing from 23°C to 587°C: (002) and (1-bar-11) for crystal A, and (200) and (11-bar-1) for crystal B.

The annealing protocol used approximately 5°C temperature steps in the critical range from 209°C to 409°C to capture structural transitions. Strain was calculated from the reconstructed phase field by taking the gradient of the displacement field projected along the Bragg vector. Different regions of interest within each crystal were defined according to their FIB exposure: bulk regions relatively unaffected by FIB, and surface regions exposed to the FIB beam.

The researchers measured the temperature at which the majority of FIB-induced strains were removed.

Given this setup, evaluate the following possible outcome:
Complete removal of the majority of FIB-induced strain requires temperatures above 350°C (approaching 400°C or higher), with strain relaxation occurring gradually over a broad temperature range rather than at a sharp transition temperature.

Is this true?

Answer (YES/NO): NO